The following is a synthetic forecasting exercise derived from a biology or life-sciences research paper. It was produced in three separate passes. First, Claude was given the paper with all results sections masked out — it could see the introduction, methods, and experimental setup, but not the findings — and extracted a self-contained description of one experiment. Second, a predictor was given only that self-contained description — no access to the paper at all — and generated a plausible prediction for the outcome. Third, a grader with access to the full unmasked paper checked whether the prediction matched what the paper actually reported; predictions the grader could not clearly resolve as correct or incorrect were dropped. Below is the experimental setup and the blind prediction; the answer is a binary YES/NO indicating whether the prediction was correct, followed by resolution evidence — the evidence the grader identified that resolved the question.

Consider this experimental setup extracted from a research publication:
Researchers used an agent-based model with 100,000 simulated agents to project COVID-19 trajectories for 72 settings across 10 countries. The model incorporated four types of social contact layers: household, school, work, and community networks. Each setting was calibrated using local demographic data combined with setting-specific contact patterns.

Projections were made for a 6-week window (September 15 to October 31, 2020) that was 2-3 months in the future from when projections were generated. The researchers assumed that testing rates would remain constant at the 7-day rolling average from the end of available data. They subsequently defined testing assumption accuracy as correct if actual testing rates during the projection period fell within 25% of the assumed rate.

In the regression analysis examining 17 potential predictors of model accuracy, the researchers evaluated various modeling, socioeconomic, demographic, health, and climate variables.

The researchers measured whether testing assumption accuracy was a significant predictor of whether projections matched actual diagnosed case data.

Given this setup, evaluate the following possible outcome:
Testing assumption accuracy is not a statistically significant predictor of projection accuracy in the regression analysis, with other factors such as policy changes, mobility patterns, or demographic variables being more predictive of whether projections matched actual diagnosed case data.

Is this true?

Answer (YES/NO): YES